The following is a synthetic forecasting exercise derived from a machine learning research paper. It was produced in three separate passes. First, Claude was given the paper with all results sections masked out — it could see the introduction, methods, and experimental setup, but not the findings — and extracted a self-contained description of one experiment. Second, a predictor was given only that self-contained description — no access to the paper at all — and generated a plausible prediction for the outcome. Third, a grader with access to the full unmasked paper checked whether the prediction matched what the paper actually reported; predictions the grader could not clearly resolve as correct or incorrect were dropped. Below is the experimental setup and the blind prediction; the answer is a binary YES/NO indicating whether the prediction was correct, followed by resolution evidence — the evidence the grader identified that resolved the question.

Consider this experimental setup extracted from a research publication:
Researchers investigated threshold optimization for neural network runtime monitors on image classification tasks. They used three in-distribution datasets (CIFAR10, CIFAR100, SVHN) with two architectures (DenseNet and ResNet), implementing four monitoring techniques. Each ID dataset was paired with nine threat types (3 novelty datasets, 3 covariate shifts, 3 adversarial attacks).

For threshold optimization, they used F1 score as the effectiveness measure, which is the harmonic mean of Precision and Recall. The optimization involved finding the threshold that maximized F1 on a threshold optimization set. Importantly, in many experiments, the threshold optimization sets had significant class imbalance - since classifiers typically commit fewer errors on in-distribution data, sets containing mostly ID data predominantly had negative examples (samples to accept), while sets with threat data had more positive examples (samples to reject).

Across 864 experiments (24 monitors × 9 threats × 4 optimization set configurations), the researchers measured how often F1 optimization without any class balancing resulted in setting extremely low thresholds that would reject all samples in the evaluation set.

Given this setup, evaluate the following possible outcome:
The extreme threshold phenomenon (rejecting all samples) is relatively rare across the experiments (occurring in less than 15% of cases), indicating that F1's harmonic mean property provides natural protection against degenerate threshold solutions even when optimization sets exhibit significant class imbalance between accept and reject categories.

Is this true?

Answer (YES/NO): NO